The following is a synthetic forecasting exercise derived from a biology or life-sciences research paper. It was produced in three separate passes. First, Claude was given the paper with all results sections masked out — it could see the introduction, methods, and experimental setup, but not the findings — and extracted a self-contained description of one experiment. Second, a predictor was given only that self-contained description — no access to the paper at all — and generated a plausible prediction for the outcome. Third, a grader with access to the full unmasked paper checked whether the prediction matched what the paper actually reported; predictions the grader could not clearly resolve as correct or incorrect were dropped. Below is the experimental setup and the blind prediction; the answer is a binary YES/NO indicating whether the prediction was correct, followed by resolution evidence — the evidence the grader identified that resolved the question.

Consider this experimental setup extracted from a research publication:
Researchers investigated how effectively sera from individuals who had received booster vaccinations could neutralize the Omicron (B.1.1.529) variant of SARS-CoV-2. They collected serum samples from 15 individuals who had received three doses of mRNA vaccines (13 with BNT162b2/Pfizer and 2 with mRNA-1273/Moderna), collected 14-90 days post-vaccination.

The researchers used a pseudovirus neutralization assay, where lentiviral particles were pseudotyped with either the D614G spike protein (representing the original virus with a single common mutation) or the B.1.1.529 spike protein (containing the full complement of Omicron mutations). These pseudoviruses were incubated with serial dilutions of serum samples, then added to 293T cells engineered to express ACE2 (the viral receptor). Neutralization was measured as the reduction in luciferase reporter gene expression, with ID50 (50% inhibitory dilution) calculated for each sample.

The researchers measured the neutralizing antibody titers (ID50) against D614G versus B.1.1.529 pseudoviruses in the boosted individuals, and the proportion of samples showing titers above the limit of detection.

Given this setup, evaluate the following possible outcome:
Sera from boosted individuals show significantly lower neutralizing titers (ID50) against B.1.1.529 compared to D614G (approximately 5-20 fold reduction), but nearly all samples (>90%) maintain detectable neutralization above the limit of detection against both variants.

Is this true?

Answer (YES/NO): YES